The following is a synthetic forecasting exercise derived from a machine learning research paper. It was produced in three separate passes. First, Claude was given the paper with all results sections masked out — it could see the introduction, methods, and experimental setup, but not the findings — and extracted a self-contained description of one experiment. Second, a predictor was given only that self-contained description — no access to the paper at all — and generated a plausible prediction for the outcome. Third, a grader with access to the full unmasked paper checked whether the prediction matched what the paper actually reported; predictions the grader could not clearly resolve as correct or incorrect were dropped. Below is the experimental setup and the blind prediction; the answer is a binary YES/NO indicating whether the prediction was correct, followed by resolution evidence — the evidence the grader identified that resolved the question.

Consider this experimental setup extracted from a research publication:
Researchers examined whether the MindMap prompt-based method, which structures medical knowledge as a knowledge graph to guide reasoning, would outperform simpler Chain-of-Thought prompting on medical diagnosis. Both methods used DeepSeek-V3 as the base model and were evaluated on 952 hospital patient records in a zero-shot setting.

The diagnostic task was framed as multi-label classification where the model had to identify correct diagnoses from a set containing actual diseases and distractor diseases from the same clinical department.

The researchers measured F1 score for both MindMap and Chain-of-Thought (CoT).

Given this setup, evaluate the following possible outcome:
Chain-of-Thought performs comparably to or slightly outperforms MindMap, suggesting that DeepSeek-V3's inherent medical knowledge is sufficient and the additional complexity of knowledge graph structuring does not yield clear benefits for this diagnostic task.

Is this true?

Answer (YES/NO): NO